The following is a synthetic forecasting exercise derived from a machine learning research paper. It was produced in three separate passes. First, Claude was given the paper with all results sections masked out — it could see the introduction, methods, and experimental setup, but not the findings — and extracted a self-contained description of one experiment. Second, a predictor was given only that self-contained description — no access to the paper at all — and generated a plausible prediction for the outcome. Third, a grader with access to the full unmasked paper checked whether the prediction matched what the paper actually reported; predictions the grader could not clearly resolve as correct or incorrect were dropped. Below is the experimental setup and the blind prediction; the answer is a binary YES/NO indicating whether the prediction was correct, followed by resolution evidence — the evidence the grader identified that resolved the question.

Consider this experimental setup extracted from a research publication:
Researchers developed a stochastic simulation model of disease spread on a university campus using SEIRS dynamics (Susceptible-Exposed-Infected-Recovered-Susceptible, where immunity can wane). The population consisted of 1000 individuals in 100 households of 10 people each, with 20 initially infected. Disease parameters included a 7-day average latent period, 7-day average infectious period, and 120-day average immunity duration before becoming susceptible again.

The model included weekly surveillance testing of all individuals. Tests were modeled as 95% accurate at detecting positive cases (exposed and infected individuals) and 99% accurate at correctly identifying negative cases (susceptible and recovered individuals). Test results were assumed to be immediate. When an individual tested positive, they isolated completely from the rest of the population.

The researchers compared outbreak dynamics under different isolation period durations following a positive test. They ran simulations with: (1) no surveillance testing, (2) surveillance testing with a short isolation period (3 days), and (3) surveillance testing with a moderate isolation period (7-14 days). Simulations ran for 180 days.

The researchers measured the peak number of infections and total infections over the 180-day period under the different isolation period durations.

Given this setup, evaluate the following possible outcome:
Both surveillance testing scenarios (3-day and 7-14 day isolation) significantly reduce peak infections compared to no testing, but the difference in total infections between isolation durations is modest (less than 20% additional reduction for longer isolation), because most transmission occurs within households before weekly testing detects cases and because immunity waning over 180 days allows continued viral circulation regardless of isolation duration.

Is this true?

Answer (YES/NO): NO